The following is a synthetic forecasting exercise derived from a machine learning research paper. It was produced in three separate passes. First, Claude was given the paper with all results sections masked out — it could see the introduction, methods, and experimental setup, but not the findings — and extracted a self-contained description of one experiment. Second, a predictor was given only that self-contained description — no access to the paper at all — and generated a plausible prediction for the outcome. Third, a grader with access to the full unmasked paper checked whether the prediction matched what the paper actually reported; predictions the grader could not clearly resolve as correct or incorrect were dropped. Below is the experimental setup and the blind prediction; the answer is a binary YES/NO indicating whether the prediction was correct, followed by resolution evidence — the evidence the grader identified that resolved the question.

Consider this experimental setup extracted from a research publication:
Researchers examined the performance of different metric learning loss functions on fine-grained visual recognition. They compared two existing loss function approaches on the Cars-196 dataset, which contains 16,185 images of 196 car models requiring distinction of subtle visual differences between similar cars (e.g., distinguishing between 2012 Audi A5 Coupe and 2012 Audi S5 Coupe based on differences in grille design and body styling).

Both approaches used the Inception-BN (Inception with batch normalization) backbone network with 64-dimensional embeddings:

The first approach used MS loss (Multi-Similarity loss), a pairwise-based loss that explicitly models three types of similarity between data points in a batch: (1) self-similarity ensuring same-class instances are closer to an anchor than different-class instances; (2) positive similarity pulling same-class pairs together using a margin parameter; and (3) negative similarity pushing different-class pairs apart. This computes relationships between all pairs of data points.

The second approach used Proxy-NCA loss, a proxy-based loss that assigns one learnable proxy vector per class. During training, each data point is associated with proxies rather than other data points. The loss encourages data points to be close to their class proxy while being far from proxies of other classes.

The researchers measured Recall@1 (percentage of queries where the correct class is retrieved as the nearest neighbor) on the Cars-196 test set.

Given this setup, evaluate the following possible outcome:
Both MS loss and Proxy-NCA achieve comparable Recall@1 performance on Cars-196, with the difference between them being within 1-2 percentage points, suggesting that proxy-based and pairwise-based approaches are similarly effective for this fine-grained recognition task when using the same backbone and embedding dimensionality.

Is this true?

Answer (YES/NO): NO